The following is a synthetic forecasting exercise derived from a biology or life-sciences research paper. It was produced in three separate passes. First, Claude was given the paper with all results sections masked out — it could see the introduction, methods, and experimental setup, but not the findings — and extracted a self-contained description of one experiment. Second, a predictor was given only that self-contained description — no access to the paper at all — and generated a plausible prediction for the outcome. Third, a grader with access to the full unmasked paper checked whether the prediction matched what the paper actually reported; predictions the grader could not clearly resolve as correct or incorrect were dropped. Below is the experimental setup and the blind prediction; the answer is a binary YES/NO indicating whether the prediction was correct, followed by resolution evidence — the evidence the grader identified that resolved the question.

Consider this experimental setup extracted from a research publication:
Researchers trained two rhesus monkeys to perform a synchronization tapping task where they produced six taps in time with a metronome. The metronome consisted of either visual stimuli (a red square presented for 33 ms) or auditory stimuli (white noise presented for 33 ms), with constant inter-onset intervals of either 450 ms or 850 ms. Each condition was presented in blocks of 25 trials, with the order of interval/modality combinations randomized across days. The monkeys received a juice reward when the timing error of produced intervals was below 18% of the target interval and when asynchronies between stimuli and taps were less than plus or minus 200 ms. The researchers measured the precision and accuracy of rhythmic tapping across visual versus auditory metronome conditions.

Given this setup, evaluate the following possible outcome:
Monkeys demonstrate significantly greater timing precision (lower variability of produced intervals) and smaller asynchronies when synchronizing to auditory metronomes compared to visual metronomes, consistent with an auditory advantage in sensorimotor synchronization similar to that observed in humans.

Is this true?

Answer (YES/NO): NO